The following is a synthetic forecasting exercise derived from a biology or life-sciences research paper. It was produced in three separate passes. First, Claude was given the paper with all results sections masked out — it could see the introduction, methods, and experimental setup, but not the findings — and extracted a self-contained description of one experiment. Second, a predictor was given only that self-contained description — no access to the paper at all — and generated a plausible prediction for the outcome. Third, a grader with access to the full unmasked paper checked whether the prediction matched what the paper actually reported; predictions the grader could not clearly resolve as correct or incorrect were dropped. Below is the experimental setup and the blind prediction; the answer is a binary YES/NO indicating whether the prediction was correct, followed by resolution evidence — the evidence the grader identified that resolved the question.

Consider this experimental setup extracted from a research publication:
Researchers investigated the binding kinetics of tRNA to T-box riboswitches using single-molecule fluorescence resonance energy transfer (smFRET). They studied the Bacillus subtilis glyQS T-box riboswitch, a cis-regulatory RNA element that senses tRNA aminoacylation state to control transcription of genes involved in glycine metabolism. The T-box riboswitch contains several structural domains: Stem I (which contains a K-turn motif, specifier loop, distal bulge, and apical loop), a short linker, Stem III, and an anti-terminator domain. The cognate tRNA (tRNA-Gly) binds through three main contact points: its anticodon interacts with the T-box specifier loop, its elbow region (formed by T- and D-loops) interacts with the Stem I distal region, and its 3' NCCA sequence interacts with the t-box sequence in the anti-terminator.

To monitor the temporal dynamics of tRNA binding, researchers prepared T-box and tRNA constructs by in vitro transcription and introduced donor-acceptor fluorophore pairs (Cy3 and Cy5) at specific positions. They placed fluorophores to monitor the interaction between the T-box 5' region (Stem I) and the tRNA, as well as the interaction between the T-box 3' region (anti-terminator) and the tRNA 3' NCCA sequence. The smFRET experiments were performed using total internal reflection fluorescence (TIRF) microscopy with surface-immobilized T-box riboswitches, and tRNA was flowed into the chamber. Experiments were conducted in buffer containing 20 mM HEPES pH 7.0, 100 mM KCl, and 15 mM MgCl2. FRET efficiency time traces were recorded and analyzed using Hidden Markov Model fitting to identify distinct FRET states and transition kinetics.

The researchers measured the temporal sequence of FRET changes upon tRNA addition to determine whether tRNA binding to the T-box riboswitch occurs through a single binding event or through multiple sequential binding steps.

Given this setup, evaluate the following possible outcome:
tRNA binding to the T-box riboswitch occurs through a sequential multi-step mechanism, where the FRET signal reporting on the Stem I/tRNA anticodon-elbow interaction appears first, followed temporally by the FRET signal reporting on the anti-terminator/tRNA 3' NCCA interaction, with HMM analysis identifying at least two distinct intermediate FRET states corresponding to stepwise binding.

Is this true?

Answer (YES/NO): YES